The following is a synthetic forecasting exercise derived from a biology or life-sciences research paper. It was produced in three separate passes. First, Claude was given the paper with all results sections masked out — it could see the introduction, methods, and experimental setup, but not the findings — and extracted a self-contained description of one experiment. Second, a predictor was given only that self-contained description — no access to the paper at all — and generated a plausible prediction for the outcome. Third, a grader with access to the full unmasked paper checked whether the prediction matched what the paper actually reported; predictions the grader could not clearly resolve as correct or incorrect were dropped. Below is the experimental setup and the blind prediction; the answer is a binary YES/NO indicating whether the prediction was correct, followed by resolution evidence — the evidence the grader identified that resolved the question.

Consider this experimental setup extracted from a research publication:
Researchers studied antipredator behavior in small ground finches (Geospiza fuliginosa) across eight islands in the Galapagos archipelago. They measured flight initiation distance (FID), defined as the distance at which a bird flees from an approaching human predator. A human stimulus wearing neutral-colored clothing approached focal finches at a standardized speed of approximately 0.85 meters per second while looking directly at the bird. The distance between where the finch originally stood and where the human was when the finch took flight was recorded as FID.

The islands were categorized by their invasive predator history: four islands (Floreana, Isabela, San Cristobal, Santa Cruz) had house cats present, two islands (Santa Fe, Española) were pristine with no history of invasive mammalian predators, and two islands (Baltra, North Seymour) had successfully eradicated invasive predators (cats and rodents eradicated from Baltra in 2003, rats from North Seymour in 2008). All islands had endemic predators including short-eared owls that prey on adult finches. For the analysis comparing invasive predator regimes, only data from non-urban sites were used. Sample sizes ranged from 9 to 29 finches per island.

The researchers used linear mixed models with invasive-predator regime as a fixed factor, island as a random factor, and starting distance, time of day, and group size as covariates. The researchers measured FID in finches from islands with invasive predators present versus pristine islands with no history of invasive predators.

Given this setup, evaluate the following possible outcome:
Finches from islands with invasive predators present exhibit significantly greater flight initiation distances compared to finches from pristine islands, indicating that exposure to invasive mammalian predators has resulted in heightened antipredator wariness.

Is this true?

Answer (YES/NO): YES